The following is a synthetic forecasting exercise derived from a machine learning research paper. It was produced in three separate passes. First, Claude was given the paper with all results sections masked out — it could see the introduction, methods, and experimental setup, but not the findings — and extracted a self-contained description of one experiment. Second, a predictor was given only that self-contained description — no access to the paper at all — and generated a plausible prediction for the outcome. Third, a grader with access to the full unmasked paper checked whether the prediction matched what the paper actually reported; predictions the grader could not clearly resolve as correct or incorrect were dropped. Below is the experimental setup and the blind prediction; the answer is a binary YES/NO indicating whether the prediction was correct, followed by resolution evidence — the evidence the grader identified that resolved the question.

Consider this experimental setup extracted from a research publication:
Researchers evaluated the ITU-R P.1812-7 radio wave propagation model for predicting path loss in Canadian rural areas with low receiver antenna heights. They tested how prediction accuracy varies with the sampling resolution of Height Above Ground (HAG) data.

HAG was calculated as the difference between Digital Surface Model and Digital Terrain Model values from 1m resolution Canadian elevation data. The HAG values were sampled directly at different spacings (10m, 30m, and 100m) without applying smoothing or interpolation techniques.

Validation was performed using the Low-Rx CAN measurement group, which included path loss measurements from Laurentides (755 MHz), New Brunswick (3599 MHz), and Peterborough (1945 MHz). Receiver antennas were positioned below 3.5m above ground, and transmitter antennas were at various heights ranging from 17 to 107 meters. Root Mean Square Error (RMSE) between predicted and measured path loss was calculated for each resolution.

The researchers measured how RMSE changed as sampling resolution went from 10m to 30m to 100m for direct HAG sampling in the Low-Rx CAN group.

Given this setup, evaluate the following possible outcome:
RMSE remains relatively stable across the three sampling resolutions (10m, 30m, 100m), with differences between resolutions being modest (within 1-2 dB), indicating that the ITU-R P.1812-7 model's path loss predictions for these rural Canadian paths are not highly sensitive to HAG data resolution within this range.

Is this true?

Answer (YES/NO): NO